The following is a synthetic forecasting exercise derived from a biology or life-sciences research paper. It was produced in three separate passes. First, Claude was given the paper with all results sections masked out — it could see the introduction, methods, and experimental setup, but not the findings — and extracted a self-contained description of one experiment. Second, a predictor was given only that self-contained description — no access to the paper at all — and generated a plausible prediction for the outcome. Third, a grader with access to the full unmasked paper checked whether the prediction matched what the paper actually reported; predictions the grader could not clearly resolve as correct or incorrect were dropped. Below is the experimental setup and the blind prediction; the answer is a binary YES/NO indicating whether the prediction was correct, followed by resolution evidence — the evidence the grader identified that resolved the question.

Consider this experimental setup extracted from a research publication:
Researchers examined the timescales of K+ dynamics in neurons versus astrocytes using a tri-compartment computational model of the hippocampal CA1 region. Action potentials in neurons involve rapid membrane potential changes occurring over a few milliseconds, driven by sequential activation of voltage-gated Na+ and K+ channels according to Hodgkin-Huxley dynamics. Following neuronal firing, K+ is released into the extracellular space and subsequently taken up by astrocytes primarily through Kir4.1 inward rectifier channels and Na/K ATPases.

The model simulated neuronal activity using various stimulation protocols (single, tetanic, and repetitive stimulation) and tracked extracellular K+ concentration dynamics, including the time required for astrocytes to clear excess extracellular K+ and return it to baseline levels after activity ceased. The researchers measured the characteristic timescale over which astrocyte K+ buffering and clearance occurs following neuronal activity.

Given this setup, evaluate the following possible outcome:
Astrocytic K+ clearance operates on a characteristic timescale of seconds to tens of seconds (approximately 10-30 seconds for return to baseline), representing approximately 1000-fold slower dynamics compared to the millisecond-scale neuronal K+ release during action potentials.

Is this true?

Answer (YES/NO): YES